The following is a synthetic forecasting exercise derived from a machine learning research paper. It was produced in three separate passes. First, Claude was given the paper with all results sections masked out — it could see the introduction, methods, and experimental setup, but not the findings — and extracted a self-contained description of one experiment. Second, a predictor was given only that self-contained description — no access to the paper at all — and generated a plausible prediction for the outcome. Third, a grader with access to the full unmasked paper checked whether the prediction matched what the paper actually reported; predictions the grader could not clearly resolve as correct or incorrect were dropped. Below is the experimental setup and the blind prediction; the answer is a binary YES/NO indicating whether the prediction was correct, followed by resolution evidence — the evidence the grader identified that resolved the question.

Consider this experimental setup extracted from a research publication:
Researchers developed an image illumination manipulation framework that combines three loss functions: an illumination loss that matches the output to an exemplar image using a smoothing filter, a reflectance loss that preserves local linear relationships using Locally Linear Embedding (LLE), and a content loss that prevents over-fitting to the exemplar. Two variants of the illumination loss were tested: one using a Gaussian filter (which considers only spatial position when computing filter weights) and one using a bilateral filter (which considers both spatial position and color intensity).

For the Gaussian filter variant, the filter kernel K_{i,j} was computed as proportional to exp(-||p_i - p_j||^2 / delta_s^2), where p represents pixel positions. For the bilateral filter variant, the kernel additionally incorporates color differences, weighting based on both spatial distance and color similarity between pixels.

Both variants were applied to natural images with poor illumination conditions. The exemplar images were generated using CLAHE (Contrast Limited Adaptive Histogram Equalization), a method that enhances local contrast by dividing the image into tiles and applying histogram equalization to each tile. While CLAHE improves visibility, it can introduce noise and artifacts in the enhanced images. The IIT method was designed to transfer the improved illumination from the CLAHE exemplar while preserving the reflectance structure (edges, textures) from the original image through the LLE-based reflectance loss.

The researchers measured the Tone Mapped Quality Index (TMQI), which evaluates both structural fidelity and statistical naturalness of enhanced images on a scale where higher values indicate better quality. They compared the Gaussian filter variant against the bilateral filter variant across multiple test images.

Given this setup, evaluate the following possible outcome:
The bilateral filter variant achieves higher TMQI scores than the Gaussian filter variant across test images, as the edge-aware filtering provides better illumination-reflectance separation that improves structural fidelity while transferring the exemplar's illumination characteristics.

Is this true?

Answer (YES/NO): YES